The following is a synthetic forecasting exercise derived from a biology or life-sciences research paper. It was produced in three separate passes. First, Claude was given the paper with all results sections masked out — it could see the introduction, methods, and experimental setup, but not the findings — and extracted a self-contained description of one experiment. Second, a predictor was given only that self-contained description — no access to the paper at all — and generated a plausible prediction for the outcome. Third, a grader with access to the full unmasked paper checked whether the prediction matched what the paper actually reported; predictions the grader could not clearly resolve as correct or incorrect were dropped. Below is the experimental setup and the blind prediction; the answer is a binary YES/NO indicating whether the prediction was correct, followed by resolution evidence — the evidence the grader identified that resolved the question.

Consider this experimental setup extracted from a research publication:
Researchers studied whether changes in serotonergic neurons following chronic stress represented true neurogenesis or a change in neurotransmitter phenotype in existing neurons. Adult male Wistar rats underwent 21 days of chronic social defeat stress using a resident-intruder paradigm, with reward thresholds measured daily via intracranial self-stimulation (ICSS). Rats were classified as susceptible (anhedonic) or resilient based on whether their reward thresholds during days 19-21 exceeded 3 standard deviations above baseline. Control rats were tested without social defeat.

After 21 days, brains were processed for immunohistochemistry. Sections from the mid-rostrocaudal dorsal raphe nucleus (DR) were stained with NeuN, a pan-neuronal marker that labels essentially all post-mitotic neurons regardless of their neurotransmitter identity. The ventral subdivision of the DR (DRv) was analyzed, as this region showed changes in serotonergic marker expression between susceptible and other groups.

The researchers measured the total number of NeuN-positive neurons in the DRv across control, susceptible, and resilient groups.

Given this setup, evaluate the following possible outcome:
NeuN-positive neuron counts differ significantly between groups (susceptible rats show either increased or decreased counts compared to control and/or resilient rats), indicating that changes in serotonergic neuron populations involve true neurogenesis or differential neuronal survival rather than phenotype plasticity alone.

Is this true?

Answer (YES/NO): NO